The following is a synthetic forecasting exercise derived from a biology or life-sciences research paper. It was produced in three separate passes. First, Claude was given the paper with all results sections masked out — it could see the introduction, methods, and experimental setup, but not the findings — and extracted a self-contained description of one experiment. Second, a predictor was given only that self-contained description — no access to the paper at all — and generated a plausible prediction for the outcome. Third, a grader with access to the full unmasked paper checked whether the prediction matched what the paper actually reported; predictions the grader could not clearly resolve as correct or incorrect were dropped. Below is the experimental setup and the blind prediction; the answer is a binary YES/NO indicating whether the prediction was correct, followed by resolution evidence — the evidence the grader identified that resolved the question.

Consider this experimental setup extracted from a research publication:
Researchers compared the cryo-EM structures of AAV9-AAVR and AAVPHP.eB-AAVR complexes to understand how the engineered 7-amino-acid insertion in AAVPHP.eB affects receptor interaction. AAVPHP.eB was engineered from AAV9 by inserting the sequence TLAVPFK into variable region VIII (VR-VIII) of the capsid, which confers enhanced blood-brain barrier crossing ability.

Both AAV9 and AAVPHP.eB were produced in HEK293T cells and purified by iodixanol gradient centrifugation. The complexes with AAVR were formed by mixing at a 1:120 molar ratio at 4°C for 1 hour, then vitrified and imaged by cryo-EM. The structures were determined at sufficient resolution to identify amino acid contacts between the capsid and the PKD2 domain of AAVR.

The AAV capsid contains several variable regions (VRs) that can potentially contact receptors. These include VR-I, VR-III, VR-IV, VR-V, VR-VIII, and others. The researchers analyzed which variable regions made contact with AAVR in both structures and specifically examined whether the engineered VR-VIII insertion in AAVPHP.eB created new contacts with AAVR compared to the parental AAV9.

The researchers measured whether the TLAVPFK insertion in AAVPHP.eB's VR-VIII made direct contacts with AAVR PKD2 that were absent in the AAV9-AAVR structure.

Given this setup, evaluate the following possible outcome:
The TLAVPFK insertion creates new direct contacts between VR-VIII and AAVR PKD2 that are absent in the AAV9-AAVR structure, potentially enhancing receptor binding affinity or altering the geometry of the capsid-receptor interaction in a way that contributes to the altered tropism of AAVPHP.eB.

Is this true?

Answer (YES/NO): NO